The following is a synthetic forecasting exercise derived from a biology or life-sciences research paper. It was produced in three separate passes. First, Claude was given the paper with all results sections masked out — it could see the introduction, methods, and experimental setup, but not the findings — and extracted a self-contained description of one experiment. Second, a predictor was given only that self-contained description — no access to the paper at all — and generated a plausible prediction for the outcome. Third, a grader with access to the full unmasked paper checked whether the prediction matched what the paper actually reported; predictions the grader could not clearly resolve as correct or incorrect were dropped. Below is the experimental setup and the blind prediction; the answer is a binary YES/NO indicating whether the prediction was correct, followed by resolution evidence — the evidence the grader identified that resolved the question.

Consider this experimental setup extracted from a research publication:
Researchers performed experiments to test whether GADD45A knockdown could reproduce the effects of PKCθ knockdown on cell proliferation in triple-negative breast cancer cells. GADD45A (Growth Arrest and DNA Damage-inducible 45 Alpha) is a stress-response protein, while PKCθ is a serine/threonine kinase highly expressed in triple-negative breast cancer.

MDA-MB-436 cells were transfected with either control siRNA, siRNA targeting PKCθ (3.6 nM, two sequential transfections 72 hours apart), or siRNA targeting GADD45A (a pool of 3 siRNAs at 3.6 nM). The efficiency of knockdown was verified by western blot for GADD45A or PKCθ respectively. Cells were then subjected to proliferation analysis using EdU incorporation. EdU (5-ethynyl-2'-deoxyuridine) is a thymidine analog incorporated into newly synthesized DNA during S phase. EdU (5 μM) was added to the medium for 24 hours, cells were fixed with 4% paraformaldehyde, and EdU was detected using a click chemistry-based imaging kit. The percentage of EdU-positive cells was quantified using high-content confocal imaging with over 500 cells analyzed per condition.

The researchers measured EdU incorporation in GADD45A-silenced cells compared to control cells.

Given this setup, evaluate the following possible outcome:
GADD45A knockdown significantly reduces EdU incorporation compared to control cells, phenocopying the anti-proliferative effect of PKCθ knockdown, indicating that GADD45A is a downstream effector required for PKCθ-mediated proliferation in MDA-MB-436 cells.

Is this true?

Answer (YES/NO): YES